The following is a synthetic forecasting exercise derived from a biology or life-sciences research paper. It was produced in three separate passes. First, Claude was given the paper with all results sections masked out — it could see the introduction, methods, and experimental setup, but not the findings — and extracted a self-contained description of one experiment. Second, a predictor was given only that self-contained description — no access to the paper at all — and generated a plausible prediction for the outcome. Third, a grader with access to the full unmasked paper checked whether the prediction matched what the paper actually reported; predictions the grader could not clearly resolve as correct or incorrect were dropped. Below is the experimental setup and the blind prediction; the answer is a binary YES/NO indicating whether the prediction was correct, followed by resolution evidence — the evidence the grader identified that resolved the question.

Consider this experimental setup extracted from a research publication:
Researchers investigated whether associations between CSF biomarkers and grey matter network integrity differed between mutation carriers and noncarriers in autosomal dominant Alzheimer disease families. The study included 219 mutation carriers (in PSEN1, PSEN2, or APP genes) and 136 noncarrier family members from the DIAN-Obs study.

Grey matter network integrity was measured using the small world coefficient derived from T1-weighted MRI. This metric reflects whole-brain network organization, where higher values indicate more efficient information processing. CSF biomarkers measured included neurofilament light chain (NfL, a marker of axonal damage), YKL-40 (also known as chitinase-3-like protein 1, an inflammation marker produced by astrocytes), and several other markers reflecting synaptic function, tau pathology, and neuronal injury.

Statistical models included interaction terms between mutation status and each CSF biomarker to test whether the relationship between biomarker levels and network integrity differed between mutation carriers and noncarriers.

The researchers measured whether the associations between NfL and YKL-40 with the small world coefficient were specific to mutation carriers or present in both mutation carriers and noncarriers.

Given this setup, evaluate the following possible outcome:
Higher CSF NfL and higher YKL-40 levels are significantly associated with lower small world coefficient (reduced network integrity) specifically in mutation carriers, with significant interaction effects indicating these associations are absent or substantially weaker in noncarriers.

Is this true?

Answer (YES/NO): NO